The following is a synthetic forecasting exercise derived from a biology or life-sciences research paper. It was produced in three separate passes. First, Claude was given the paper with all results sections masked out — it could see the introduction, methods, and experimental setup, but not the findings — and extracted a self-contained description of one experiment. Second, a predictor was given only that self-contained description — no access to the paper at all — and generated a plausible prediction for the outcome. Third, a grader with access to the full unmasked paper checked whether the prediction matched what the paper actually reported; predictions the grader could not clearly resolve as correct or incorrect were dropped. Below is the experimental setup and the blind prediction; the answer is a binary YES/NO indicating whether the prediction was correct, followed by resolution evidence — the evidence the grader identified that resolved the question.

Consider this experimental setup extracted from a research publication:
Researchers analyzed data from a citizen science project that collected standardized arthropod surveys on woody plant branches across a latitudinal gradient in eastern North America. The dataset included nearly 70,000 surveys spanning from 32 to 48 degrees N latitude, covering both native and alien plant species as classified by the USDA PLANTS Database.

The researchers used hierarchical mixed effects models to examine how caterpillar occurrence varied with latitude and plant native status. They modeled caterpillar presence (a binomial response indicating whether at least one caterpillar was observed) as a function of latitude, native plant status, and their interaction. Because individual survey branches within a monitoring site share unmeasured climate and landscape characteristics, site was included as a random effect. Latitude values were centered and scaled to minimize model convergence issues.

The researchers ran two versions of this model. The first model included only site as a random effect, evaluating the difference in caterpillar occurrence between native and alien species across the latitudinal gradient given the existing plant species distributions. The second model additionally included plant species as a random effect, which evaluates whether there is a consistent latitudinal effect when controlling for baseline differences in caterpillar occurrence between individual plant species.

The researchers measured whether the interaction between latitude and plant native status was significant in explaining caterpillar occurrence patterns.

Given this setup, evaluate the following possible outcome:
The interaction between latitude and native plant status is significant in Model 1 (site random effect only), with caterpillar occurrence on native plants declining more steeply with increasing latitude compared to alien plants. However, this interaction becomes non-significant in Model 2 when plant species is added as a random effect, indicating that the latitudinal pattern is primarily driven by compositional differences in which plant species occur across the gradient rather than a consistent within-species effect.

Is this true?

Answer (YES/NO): NO